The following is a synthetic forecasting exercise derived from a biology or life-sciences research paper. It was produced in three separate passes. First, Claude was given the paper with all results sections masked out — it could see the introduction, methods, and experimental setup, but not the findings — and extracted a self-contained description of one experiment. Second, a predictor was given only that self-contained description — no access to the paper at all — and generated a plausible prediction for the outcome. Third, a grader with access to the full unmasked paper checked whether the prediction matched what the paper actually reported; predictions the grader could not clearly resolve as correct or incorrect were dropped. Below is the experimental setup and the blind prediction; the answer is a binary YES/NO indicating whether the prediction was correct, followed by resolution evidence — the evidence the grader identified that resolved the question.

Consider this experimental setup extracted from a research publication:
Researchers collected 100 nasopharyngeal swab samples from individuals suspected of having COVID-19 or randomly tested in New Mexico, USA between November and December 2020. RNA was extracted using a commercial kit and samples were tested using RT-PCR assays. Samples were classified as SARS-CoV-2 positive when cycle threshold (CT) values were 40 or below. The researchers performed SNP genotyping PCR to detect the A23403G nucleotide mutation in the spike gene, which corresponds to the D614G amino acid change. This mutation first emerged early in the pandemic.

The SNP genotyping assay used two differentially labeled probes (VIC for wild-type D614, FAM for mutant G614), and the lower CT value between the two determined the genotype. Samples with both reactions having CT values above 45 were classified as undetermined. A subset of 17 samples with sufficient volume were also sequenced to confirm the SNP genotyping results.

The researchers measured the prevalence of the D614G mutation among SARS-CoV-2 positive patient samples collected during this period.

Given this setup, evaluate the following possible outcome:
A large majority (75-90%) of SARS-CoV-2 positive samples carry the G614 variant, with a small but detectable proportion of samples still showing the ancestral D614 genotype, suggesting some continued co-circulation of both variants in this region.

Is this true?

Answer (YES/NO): NO